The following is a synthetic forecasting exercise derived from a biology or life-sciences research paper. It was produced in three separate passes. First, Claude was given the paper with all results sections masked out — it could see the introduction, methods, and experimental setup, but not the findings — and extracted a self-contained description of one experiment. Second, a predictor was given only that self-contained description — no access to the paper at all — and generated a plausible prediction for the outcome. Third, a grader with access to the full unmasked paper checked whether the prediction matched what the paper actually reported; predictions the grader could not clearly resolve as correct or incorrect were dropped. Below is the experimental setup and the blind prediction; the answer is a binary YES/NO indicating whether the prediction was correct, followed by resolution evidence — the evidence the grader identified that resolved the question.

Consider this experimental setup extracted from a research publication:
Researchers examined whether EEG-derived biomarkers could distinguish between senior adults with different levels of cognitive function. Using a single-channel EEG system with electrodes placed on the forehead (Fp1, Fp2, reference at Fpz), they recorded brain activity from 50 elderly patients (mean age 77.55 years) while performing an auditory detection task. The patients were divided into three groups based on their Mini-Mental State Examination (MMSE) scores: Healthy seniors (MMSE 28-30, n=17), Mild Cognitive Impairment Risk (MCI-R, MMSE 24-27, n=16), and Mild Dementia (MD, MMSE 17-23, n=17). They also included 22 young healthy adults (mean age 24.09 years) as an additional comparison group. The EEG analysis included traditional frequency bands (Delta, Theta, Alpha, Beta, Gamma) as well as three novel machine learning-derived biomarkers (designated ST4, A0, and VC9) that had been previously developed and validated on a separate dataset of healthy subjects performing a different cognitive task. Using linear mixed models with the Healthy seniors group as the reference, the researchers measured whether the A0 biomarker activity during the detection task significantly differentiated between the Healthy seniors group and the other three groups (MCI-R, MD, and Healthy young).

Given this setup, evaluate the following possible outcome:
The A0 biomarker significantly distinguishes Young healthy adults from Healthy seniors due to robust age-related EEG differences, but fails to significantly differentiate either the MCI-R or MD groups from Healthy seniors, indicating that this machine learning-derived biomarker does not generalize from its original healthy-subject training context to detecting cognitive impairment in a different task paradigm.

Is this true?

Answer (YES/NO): NO